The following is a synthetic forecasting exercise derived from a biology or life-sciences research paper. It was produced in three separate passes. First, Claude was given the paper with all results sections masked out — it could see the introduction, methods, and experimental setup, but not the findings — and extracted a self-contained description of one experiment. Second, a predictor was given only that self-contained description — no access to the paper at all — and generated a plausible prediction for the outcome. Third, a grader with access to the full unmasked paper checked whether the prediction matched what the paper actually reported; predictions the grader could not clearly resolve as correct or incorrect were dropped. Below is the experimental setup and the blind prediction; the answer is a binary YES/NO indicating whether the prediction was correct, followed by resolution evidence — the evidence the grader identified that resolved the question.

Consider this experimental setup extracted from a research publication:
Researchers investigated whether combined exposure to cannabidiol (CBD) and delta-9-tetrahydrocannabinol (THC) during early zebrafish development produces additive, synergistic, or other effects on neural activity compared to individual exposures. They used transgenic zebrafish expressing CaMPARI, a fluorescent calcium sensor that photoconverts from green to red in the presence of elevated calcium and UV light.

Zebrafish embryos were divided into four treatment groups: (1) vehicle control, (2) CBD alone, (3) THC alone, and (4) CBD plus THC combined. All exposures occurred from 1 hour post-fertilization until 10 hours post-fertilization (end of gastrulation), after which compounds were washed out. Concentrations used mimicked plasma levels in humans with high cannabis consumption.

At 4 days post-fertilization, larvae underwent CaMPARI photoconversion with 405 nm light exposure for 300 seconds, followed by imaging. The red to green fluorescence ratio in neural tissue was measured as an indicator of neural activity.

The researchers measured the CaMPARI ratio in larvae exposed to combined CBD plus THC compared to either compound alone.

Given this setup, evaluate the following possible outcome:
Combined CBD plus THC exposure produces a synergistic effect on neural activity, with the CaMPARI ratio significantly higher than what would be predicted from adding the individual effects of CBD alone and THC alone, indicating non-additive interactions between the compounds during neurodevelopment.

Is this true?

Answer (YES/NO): NO